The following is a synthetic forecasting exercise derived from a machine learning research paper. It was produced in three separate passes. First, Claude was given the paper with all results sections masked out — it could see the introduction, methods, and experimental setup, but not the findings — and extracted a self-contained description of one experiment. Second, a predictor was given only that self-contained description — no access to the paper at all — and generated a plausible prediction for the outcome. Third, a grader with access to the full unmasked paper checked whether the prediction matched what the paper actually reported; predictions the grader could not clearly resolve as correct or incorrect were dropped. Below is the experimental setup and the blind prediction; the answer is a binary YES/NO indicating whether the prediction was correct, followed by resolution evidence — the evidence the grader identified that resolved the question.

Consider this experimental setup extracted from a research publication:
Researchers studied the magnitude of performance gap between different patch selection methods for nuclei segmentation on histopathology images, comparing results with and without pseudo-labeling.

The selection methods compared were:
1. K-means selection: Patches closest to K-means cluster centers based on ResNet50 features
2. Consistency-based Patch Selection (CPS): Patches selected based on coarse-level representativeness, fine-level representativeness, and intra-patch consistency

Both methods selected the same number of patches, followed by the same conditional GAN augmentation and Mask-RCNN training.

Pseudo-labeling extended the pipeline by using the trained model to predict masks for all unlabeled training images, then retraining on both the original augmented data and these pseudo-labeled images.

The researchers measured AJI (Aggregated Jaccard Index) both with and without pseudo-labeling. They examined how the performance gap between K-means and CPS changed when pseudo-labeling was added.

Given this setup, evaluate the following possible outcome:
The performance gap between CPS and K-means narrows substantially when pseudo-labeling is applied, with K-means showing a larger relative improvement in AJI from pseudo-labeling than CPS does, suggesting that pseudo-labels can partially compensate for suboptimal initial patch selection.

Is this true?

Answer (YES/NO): NO